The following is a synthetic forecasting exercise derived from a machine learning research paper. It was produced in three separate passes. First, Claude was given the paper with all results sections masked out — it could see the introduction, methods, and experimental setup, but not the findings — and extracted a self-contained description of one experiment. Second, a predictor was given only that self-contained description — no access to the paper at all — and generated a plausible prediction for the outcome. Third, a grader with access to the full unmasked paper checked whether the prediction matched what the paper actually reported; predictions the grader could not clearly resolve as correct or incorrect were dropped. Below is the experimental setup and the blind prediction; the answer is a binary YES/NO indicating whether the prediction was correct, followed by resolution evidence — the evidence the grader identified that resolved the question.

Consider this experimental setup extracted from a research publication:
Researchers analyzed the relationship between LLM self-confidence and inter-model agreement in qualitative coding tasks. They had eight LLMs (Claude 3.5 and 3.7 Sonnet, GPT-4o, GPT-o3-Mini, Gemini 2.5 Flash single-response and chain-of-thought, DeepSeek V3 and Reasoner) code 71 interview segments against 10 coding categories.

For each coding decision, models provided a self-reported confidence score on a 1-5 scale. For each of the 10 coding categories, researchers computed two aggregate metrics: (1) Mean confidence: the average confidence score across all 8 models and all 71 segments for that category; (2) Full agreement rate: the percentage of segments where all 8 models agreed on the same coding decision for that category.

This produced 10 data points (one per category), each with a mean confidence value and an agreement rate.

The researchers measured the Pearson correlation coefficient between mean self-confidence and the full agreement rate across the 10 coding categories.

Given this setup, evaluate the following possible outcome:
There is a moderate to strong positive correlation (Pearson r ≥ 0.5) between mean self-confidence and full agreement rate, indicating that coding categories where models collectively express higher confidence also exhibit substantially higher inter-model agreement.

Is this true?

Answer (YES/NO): YES